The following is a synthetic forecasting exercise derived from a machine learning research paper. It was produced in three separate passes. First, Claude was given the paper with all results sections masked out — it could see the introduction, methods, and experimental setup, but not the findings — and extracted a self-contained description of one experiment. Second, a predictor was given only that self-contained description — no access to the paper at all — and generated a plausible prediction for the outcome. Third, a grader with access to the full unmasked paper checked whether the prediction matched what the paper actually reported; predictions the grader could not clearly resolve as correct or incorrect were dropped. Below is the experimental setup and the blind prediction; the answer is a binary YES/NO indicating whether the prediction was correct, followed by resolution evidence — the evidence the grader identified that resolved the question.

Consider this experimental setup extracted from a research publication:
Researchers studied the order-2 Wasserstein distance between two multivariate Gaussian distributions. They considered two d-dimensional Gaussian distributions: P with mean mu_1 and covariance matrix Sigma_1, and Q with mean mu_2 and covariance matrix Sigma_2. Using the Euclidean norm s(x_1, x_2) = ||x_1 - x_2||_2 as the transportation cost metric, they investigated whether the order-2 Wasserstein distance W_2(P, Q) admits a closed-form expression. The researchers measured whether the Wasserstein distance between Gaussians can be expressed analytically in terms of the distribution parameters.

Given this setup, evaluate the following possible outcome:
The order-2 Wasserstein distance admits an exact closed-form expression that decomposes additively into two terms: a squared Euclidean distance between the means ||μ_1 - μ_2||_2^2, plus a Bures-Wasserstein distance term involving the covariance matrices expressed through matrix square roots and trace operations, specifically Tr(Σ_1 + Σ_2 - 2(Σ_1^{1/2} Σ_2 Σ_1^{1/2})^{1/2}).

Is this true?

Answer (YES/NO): YES